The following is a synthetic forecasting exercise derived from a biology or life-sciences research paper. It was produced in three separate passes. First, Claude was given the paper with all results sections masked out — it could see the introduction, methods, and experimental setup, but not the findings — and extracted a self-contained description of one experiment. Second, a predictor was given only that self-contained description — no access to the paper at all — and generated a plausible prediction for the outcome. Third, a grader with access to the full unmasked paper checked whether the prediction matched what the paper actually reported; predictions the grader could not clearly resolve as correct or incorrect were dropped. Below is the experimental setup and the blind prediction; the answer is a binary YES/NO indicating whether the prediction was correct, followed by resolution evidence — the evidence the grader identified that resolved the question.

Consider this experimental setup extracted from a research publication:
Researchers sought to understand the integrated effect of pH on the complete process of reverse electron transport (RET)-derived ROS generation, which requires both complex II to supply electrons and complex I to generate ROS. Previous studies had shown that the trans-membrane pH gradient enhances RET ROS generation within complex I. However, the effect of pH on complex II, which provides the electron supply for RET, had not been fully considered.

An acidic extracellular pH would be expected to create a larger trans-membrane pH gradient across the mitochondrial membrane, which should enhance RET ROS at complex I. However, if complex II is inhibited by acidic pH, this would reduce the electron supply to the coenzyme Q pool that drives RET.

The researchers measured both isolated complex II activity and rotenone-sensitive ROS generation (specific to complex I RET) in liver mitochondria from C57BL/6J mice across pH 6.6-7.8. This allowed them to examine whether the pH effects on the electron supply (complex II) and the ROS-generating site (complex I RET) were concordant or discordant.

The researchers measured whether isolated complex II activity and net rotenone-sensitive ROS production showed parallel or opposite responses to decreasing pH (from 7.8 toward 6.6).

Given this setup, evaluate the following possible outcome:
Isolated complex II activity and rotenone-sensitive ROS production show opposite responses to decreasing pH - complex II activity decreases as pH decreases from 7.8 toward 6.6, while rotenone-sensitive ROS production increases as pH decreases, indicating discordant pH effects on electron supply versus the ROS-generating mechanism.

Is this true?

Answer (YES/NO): NO